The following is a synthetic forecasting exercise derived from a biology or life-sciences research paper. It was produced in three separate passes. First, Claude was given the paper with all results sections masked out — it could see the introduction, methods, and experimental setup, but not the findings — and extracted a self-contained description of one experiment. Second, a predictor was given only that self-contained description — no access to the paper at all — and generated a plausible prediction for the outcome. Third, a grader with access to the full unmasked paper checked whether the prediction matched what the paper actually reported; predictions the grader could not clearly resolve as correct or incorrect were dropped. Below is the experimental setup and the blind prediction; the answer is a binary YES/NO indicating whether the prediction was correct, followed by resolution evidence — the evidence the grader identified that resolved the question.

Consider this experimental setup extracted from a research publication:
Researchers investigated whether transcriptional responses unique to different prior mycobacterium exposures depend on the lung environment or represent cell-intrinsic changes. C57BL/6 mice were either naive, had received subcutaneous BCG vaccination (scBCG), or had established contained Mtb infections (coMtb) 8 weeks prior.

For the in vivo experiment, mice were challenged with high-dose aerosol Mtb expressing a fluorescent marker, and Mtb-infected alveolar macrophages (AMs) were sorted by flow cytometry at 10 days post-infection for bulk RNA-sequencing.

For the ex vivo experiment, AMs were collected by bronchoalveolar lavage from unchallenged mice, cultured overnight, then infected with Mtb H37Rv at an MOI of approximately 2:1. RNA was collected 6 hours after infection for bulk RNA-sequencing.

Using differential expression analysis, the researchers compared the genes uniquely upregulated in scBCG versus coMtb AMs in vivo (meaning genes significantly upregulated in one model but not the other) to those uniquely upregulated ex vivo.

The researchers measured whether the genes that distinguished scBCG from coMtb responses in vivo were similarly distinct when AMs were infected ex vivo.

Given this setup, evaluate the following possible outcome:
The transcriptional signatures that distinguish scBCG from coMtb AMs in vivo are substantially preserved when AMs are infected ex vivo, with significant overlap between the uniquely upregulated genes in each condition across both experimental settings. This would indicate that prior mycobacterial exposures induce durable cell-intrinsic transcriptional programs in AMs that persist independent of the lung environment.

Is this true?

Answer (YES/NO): NO